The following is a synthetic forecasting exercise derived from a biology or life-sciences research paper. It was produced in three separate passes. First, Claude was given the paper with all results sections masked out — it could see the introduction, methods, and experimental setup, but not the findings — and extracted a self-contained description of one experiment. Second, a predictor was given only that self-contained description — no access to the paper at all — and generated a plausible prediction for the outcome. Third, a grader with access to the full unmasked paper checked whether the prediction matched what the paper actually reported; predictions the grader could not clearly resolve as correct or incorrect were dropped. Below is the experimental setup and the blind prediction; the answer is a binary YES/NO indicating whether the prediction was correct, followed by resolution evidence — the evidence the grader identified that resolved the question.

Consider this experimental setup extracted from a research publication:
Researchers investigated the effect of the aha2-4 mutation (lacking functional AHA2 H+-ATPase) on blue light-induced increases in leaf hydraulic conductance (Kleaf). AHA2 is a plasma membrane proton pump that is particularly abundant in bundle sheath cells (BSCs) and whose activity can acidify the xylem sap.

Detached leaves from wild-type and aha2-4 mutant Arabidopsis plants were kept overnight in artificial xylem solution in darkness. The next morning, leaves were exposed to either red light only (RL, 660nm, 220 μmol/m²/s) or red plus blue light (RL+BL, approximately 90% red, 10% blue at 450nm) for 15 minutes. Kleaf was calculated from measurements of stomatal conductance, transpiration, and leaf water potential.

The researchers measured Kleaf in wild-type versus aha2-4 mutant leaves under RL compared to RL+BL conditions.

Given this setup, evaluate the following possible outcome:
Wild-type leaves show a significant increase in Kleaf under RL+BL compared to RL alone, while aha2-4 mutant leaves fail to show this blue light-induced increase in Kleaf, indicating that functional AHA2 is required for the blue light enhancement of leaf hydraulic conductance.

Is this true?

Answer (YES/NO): YES